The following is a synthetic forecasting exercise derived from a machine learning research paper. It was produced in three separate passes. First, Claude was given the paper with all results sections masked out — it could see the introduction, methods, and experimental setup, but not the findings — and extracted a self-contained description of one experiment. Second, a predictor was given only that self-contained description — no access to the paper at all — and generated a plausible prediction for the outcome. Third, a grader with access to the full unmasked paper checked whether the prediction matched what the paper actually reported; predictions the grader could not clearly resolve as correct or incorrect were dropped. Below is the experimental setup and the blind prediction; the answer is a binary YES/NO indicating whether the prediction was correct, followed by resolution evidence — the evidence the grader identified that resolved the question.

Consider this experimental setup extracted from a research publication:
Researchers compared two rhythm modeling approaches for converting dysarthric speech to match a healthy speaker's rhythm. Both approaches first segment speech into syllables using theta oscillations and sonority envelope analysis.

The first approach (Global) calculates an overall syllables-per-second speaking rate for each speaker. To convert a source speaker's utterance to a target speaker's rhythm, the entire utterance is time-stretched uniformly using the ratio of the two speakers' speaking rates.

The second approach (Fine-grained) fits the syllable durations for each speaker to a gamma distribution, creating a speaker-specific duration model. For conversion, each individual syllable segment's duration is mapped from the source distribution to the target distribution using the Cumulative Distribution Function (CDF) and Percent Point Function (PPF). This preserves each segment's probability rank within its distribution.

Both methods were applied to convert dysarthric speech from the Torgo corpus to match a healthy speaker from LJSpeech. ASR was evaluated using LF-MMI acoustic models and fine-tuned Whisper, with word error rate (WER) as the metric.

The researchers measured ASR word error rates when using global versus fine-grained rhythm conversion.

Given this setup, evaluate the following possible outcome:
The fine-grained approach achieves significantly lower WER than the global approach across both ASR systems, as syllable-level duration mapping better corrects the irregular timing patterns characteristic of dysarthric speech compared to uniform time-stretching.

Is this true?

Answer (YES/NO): NO